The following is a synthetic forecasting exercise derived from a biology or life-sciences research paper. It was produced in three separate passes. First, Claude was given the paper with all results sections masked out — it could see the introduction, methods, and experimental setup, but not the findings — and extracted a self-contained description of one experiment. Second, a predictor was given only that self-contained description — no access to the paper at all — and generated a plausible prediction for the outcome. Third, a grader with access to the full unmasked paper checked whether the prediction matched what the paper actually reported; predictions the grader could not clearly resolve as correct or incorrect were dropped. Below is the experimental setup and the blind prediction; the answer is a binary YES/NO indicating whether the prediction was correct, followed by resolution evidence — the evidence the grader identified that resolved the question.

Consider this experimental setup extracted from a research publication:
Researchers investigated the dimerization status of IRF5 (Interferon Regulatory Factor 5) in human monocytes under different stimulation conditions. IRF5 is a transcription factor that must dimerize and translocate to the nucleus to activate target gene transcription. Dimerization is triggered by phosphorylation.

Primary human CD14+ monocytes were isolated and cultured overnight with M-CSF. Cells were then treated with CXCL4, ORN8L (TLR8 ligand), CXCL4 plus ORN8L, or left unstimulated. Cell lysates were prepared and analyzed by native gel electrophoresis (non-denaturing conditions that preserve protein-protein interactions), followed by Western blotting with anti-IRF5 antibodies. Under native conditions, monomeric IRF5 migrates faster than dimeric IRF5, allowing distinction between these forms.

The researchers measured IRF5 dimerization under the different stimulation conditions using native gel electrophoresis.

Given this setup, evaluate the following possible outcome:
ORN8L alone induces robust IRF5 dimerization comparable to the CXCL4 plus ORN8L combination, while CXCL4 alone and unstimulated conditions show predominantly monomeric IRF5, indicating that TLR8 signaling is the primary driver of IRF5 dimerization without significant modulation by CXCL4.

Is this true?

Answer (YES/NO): NO